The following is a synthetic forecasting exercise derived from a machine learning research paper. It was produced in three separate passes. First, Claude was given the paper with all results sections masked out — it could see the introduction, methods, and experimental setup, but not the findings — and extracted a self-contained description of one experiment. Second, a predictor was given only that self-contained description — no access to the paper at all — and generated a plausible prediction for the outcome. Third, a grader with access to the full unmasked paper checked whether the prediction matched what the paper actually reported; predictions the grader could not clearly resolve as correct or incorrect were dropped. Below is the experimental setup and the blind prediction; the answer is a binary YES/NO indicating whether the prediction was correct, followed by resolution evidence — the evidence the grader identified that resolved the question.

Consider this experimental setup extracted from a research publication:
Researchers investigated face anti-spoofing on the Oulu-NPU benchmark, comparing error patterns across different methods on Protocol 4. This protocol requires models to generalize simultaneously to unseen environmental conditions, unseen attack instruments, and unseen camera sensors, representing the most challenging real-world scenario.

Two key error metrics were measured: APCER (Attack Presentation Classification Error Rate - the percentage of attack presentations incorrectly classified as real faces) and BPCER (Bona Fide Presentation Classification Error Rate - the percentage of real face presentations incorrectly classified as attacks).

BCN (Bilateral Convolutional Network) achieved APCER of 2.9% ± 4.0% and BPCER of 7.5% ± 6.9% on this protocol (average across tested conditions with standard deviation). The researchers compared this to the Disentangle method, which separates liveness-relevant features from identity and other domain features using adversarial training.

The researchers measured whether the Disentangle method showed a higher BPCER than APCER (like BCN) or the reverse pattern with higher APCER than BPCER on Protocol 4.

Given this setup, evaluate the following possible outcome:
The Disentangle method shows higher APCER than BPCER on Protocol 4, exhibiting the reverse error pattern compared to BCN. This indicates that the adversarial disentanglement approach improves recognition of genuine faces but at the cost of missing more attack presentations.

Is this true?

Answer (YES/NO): YES